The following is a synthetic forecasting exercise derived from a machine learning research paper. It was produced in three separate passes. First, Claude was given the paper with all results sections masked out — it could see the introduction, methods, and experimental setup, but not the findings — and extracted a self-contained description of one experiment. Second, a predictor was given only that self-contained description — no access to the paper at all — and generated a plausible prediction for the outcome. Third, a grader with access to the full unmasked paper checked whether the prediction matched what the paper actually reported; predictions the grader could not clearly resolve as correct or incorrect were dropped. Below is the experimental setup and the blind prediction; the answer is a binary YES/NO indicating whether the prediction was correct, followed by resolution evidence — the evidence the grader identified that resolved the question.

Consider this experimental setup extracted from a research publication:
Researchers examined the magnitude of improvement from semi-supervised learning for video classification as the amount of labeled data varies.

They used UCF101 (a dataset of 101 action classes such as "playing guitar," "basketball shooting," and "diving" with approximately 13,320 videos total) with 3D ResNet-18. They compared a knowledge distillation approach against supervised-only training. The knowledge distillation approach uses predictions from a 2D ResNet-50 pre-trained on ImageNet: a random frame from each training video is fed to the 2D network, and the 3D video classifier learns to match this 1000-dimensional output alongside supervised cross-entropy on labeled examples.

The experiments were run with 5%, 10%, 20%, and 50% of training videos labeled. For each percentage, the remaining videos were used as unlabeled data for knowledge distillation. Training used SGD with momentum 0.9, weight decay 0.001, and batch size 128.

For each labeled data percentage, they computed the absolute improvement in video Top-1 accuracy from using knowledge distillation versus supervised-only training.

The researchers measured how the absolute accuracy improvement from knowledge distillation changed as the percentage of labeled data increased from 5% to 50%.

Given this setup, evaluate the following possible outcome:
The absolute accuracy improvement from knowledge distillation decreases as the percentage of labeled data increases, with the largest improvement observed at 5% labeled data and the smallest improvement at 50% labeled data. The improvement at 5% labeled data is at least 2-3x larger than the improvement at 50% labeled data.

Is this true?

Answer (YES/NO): NO